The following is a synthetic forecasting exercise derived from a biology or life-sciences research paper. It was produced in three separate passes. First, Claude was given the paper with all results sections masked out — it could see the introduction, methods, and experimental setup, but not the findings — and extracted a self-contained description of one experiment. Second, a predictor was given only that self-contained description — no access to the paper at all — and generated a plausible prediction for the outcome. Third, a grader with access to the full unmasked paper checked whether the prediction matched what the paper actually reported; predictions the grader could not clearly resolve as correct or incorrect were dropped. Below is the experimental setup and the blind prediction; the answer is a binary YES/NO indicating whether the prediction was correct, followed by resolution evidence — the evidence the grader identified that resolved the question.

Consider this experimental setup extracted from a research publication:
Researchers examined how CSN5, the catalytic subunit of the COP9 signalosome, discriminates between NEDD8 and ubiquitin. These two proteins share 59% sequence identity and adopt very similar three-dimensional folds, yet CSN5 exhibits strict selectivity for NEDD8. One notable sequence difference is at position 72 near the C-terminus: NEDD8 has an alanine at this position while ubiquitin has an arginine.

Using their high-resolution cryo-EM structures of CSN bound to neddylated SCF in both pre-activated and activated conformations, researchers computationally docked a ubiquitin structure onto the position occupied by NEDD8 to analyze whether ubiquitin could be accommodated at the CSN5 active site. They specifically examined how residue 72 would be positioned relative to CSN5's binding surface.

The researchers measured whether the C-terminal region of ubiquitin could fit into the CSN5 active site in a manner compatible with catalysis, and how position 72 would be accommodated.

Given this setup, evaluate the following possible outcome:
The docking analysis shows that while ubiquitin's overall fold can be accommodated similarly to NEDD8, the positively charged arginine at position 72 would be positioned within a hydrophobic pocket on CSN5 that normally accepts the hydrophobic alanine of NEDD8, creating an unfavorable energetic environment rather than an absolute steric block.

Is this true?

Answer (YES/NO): NO